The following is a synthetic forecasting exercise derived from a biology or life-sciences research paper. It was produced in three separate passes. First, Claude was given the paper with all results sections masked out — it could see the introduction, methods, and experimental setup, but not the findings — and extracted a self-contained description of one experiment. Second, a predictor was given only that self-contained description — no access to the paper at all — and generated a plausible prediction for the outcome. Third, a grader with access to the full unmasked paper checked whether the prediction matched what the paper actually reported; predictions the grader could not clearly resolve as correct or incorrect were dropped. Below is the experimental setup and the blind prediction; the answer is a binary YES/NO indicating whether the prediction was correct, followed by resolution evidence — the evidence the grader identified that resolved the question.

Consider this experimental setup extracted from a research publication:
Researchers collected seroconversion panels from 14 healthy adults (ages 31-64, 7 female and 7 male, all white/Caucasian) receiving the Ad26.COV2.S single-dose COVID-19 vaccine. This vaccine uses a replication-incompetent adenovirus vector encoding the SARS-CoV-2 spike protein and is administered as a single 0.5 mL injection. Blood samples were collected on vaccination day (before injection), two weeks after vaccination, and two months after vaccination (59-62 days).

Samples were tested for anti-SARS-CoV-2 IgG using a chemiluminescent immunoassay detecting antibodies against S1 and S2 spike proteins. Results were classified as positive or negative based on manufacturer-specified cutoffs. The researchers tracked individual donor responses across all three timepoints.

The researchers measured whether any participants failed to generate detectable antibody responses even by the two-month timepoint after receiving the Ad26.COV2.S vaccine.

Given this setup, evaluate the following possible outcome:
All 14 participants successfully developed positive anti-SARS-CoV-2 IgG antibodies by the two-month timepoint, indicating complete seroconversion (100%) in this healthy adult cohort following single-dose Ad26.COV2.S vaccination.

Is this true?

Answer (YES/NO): NO